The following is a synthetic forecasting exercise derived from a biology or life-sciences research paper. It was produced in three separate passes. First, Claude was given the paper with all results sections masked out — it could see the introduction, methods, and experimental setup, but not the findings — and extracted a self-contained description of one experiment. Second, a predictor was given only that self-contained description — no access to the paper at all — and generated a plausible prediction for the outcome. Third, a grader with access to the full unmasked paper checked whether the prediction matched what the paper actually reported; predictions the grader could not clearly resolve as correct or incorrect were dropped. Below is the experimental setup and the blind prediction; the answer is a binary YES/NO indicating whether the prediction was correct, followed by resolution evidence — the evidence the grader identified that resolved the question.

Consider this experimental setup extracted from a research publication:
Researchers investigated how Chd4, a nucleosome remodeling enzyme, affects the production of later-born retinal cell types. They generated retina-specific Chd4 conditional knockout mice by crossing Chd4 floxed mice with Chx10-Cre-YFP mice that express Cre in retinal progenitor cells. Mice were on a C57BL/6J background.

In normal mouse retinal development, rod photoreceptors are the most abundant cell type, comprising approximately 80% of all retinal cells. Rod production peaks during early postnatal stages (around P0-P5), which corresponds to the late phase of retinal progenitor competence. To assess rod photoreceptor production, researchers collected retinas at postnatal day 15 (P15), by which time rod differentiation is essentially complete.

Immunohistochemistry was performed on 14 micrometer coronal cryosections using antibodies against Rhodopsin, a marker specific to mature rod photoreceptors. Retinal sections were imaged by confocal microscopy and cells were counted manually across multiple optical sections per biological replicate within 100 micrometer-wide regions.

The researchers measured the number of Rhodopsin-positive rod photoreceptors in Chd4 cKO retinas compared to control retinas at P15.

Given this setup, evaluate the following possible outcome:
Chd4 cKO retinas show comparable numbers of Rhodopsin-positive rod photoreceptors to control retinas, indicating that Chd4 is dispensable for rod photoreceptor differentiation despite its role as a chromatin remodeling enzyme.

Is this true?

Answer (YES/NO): NO